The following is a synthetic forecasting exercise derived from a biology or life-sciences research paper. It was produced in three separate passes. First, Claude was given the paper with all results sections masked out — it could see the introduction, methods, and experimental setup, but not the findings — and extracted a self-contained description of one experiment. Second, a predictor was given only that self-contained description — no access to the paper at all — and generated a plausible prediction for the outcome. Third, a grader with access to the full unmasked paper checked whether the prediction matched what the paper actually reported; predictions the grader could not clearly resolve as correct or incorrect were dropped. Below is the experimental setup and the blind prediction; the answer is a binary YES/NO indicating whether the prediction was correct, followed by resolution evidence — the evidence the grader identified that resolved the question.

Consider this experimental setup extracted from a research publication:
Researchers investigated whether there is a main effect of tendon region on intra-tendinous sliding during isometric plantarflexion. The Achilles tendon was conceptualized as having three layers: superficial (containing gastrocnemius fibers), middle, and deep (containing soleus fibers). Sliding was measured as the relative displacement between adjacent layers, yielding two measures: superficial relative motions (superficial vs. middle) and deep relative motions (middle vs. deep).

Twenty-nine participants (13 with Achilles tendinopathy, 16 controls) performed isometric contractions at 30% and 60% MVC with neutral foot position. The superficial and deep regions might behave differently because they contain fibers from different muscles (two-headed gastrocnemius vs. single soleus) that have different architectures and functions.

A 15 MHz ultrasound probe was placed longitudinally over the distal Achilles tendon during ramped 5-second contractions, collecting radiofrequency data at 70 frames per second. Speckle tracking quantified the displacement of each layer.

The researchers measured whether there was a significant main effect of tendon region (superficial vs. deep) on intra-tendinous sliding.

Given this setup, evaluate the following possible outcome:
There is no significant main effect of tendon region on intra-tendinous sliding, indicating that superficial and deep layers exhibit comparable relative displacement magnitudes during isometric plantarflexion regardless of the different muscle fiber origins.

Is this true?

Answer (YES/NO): NO